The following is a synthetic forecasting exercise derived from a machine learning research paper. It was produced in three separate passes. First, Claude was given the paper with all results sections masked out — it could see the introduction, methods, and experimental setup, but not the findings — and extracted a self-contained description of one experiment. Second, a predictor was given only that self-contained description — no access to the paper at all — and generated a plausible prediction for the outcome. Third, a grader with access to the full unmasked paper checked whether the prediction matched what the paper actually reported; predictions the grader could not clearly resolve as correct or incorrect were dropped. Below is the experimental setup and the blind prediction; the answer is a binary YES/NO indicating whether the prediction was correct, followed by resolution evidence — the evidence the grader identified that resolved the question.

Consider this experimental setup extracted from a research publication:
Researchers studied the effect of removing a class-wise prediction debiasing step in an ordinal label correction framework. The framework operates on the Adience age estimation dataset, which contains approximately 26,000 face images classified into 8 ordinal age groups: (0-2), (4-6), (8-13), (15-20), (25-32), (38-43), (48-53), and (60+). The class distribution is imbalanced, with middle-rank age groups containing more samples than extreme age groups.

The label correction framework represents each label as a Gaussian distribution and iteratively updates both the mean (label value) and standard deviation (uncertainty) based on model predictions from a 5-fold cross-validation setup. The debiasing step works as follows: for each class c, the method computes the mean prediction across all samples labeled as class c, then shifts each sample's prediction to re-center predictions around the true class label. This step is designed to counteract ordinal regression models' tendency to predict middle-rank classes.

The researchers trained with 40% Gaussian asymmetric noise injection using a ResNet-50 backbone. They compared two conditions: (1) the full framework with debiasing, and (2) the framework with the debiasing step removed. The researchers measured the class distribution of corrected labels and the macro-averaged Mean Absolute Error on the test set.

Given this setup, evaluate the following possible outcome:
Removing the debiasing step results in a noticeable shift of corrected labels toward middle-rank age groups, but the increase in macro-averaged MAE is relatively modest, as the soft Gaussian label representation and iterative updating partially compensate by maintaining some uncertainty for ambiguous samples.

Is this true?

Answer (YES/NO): NO